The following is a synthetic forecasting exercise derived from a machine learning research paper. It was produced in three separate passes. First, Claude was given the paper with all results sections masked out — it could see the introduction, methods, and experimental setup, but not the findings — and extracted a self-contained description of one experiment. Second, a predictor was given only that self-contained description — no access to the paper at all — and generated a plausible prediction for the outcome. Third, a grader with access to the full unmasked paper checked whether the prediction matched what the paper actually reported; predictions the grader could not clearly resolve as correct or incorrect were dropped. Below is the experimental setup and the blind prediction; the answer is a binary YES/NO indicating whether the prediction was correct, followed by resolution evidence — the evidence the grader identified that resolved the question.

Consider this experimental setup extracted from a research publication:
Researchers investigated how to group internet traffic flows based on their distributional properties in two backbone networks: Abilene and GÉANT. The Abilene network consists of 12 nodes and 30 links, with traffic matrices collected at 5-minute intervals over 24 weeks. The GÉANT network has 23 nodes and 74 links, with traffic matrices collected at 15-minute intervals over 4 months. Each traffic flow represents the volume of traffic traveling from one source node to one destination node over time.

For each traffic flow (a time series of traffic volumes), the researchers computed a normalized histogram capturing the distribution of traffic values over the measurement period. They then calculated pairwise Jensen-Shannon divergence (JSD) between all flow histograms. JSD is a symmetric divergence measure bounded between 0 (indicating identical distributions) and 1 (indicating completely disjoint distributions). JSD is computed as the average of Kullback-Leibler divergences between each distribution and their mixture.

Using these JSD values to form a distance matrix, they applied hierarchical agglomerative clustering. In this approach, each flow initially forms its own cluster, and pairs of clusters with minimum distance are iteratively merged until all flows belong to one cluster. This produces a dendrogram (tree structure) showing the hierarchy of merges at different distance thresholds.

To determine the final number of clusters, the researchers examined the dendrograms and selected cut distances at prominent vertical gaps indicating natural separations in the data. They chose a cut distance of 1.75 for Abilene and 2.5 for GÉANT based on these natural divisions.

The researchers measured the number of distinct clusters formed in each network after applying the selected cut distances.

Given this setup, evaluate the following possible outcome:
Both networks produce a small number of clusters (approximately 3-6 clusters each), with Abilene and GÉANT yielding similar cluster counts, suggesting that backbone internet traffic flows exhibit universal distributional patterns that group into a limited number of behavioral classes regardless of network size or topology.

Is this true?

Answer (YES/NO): NO